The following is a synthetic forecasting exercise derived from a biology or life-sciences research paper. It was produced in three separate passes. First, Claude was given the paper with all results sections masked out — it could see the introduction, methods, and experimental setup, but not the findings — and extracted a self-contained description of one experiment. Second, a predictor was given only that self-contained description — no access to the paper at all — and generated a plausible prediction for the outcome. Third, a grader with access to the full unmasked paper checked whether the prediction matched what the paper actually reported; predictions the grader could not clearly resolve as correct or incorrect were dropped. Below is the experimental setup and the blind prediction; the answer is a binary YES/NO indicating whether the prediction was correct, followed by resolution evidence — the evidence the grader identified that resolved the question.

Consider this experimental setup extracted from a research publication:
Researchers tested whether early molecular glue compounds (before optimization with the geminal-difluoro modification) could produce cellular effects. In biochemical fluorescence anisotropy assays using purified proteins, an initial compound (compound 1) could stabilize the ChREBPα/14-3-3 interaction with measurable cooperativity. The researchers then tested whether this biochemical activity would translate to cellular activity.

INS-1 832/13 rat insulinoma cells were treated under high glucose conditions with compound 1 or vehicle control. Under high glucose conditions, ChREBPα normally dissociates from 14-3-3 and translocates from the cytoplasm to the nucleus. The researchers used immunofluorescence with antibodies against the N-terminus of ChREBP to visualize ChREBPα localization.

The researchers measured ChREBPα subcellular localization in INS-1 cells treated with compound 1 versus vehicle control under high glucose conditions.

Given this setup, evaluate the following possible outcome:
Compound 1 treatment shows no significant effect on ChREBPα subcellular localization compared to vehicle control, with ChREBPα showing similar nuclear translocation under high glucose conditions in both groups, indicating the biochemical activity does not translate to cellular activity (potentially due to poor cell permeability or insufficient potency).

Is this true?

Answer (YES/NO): YES